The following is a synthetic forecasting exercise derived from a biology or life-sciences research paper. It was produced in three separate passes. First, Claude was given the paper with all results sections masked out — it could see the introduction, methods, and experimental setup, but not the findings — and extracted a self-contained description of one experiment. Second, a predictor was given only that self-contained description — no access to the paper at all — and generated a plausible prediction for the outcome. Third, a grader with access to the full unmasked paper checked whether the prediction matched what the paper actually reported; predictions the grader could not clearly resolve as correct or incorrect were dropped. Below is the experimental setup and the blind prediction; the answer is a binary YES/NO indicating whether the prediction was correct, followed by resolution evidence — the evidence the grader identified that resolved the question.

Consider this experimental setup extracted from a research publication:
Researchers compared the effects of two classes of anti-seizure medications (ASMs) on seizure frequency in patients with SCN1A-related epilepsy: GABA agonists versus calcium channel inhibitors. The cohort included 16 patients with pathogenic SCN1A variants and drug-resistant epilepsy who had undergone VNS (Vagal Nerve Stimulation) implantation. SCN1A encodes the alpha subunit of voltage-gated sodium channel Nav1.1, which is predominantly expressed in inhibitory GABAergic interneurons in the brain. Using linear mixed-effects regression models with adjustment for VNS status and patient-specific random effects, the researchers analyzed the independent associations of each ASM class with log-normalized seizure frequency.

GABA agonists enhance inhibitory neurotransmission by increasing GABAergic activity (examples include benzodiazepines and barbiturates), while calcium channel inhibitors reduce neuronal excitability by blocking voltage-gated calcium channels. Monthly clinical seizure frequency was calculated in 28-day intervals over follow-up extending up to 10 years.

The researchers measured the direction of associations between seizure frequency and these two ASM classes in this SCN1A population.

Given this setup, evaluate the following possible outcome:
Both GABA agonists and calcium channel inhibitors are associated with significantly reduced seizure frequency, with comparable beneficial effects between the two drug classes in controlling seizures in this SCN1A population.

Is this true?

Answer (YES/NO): NO